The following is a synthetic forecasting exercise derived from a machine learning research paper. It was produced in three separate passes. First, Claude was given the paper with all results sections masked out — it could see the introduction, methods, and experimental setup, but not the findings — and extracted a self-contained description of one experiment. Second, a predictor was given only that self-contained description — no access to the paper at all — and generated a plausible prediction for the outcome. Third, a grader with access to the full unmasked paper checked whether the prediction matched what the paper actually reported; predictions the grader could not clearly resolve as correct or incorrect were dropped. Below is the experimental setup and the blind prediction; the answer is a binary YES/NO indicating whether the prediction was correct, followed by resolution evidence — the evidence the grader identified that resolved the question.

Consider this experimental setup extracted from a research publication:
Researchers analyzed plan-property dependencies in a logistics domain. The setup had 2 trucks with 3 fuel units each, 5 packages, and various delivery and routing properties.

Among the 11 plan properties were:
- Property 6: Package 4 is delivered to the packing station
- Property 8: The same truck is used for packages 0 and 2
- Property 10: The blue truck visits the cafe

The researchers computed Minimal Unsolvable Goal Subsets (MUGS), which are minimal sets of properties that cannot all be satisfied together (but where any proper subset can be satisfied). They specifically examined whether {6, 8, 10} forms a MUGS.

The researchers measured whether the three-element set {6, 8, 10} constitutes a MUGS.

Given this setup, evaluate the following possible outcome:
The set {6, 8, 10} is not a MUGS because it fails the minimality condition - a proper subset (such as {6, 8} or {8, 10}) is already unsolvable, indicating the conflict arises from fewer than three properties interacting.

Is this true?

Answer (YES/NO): NO